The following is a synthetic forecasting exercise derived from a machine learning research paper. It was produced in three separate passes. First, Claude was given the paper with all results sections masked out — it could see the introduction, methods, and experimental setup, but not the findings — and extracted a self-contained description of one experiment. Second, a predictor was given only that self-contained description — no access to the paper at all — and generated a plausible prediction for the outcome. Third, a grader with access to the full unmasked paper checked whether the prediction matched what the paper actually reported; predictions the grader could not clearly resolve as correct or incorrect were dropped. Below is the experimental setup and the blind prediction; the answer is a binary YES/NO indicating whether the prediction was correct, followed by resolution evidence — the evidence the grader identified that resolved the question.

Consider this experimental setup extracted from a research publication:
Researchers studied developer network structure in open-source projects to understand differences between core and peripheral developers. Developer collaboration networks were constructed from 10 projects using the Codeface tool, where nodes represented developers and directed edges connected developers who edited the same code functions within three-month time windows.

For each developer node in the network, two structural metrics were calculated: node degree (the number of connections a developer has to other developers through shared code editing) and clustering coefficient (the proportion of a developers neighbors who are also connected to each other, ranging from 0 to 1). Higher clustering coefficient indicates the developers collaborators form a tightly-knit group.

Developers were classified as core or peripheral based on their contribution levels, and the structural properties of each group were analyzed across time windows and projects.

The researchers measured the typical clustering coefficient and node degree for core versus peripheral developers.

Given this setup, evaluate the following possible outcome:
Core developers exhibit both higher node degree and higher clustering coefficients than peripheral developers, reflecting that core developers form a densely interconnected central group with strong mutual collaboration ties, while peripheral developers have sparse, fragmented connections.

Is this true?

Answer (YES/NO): NO